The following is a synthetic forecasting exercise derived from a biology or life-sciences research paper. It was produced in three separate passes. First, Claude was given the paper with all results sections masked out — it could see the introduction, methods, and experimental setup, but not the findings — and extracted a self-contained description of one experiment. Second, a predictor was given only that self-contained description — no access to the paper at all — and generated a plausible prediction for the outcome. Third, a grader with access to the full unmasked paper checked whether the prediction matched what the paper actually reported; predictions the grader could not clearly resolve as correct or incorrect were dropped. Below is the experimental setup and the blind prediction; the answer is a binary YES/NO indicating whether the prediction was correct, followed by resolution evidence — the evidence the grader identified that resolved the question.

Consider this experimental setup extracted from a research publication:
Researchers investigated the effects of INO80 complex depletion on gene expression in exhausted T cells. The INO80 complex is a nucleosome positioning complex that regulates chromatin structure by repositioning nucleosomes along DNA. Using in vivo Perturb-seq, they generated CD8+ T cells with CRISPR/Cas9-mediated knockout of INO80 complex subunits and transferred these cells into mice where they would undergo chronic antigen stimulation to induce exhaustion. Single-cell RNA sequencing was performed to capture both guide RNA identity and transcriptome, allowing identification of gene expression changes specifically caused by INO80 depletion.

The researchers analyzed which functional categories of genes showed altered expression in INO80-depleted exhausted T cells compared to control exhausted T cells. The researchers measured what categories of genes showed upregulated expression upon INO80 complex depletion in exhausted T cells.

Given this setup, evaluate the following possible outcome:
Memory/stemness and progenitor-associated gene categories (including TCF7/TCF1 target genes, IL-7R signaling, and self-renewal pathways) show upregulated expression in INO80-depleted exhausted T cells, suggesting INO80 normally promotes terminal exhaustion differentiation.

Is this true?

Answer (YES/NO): NO